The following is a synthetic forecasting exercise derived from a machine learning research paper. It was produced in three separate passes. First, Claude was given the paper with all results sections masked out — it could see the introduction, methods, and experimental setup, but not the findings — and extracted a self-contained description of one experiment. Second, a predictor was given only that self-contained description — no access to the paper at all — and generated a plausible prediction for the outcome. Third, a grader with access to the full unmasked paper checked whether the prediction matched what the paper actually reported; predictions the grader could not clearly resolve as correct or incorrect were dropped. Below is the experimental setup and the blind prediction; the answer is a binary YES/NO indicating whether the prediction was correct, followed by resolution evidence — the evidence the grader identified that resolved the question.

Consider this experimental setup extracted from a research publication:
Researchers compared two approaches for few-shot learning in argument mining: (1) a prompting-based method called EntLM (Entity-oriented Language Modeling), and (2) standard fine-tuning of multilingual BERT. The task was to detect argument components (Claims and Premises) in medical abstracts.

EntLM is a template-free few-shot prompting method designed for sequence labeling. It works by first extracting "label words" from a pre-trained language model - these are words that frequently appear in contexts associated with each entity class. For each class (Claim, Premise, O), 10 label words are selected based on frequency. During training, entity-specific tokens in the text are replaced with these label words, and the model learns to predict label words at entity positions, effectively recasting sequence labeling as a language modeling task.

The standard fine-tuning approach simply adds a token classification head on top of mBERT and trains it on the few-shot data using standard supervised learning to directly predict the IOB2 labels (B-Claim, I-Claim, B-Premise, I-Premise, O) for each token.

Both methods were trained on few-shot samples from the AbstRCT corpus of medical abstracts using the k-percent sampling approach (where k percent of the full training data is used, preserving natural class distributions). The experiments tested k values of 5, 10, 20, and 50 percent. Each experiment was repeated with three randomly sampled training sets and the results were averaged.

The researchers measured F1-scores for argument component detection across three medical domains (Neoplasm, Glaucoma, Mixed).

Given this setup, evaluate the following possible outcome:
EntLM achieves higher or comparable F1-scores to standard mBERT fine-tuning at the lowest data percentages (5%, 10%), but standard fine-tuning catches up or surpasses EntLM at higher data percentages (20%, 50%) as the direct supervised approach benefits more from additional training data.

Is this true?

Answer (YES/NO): NO